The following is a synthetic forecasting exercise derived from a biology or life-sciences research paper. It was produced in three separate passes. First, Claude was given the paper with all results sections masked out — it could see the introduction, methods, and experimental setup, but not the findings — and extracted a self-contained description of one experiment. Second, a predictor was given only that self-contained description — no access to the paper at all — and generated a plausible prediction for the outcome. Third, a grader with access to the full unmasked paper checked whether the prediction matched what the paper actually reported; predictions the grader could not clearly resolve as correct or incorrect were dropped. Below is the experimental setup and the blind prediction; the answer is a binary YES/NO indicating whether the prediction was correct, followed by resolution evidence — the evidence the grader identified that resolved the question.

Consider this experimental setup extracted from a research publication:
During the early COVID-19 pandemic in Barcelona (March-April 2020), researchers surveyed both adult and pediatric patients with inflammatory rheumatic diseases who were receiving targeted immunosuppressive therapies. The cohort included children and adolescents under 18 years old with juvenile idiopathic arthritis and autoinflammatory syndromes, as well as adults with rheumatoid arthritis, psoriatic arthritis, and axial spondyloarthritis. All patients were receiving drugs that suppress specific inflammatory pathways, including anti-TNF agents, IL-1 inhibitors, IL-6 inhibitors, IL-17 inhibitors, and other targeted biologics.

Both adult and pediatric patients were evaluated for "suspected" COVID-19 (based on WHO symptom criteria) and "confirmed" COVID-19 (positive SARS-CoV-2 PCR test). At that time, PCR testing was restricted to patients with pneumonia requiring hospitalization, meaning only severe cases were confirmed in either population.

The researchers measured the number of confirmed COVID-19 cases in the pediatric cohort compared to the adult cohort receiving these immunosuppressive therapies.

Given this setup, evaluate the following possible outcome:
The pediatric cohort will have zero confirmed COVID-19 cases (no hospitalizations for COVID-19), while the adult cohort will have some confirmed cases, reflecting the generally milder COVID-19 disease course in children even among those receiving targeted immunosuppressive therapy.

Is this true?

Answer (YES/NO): YES